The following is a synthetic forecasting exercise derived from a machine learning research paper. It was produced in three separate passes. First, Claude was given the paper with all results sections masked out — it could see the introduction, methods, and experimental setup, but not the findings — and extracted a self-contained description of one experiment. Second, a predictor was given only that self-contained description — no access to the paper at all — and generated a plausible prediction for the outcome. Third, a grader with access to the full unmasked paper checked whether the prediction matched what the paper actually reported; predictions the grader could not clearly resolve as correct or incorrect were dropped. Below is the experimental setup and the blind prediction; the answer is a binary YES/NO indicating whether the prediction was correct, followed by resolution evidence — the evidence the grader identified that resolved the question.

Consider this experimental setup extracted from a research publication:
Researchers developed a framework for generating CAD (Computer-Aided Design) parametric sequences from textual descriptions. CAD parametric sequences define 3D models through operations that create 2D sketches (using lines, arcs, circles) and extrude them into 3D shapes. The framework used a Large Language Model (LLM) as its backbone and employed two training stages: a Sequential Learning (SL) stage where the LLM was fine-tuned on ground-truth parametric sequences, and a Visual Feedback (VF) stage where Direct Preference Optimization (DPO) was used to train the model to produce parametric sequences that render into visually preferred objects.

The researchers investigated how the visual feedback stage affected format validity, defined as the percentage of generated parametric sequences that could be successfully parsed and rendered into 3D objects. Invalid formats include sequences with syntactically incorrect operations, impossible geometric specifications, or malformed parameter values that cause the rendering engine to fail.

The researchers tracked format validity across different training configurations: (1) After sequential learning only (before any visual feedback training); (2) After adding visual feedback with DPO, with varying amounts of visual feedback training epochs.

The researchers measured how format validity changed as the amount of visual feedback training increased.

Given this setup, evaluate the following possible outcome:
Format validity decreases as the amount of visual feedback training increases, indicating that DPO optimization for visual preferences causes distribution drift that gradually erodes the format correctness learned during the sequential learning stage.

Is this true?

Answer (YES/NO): YES